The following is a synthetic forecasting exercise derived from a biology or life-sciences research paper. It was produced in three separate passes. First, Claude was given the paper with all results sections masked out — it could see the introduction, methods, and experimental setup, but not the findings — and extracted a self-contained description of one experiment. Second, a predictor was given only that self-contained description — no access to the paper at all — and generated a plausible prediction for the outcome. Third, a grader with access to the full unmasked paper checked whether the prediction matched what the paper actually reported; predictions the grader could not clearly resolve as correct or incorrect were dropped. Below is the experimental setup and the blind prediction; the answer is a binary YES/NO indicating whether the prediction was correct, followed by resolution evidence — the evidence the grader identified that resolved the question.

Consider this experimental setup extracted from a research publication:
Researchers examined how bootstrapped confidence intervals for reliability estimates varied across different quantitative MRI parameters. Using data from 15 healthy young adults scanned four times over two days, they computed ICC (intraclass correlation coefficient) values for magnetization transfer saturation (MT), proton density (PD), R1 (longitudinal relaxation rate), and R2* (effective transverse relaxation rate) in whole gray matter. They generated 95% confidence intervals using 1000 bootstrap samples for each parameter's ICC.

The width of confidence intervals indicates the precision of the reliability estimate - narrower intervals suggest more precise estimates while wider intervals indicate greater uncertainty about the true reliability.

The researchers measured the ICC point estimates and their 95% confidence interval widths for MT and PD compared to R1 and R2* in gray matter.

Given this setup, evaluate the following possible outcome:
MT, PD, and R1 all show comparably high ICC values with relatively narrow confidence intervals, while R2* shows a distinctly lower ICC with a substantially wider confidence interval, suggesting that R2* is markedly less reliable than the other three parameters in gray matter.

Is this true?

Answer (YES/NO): NO